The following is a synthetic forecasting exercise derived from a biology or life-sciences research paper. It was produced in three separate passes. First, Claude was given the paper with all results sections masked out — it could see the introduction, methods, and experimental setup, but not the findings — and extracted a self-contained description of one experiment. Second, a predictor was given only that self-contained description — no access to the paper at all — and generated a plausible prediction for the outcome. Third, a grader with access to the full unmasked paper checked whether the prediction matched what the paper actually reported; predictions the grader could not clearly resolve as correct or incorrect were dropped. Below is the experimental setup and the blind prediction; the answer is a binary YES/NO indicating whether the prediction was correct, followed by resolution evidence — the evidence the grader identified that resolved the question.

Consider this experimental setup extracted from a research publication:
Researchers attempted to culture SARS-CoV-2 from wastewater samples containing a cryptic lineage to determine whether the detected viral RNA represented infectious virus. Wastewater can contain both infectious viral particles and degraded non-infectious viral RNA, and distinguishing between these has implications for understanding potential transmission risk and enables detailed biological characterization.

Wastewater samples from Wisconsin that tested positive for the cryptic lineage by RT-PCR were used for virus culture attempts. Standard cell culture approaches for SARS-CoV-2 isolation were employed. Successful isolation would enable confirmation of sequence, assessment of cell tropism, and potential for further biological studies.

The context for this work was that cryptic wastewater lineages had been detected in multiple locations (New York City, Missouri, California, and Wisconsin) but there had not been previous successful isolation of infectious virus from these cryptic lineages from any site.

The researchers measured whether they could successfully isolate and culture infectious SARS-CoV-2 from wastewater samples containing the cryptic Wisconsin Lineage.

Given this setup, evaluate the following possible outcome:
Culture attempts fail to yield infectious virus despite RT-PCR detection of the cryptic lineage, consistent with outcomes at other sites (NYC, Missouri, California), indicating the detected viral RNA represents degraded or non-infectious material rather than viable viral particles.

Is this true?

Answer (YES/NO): YES